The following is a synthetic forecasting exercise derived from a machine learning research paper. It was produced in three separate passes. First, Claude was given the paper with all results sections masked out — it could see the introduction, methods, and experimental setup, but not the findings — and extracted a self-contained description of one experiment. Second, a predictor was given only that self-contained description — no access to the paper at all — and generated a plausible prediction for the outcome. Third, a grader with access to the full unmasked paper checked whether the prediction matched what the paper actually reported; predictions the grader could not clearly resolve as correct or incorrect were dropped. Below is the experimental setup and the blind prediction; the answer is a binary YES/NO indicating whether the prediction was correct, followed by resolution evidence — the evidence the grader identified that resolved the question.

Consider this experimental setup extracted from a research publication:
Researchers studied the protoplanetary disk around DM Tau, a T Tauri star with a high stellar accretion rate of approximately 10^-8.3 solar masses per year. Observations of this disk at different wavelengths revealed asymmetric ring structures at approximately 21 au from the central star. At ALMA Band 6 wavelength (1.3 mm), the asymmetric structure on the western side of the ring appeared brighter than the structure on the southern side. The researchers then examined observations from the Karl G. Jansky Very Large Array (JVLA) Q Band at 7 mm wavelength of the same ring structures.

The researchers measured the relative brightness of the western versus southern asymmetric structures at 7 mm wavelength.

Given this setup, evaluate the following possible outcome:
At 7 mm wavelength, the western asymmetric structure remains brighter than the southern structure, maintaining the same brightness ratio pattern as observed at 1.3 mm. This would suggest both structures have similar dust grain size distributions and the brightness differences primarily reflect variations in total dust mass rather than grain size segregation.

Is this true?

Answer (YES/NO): NO